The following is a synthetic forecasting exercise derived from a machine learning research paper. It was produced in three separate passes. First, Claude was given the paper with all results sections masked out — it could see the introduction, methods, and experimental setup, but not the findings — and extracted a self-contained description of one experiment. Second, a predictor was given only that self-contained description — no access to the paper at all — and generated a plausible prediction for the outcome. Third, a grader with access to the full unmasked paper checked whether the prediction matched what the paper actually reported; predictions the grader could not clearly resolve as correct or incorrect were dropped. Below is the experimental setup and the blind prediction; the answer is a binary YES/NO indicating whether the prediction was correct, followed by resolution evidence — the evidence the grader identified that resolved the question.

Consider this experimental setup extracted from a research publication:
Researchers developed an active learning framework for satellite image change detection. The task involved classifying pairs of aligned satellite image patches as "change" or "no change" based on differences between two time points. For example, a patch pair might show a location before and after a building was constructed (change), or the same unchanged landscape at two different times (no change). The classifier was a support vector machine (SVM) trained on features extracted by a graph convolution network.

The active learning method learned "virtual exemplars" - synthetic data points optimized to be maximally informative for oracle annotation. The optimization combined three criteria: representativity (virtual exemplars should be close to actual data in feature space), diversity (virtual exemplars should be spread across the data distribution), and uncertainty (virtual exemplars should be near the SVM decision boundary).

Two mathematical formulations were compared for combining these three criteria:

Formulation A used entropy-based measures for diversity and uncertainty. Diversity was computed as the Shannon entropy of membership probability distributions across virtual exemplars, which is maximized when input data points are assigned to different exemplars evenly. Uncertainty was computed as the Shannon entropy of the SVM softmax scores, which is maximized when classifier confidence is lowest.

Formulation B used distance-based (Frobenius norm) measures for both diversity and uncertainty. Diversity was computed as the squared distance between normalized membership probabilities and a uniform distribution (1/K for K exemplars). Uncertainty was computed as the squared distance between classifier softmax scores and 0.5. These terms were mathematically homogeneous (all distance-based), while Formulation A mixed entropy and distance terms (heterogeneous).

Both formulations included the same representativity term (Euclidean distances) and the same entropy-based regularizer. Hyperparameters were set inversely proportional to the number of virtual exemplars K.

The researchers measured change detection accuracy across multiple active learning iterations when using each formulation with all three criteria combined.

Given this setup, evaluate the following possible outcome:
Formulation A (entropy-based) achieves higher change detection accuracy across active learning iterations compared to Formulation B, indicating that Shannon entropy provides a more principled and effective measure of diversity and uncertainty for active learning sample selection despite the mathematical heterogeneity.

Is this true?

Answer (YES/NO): NO